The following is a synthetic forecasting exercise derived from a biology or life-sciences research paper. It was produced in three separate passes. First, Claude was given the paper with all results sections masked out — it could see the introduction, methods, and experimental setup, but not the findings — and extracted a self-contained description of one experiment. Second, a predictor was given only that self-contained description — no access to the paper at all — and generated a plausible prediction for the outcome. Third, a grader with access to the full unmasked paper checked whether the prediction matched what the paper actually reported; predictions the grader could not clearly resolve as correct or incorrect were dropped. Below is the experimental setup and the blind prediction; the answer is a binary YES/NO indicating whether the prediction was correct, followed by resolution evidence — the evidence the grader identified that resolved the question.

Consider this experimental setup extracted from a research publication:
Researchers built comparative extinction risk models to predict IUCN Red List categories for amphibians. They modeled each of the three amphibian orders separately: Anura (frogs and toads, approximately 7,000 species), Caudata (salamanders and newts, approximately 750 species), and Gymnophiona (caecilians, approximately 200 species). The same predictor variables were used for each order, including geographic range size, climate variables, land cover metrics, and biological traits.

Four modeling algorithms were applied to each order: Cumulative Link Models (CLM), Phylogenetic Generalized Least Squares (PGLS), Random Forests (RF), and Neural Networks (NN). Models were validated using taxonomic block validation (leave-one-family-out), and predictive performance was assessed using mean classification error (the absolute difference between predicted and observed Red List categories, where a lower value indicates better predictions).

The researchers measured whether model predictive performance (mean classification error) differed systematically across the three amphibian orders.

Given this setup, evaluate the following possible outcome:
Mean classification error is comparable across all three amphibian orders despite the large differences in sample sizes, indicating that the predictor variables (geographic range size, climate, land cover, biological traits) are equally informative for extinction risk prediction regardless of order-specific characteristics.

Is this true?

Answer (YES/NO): NO